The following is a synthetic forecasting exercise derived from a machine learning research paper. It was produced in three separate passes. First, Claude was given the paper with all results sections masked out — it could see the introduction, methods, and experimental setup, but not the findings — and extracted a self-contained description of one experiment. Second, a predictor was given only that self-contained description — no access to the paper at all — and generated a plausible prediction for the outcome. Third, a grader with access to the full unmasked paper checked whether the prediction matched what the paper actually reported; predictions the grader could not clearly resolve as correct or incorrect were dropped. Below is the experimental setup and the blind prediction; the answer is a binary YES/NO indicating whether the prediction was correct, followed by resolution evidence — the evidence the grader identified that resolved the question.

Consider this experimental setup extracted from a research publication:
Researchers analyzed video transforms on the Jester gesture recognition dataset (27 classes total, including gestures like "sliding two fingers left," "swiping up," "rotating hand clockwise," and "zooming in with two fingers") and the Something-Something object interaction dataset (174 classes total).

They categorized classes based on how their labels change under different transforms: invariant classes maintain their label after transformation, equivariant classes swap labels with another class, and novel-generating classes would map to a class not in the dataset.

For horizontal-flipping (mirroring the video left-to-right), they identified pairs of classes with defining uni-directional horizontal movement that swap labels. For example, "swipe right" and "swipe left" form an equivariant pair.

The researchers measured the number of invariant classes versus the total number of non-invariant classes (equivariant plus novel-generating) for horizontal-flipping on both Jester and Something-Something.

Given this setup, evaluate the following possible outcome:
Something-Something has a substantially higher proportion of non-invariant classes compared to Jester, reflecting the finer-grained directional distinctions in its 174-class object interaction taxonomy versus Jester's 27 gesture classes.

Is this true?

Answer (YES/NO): NO